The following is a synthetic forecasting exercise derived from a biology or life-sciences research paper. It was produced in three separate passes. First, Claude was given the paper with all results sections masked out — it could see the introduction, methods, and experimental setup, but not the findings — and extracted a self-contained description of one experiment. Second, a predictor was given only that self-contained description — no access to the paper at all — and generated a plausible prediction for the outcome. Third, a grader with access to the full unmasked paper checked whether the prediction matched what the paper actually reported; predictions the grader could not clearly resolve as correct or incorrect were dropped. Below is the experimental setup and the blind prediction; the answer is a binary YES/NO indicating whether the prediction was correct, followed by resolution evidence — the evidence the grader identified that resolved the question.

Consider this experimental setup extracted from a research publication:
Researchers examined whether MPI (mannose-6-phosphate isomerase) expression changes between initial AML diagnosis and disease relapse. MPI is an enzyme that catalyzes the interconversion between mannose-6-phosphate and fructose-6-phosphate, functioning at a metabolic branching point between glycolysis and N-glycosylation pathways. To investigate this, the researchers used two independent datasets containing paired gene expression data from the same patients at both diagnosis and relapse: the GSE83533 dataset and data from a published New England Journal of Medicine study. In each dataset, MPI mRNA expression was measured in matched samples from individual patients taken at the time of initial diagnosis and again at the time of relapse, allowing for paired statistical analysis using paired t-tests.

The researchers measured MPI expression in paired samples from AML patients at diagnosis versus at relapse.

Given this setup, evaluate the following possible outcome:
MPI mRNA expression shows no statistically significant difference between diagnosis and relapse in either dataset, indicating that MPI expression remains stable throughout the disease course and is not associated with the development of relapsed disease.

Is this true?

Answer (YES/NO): NO